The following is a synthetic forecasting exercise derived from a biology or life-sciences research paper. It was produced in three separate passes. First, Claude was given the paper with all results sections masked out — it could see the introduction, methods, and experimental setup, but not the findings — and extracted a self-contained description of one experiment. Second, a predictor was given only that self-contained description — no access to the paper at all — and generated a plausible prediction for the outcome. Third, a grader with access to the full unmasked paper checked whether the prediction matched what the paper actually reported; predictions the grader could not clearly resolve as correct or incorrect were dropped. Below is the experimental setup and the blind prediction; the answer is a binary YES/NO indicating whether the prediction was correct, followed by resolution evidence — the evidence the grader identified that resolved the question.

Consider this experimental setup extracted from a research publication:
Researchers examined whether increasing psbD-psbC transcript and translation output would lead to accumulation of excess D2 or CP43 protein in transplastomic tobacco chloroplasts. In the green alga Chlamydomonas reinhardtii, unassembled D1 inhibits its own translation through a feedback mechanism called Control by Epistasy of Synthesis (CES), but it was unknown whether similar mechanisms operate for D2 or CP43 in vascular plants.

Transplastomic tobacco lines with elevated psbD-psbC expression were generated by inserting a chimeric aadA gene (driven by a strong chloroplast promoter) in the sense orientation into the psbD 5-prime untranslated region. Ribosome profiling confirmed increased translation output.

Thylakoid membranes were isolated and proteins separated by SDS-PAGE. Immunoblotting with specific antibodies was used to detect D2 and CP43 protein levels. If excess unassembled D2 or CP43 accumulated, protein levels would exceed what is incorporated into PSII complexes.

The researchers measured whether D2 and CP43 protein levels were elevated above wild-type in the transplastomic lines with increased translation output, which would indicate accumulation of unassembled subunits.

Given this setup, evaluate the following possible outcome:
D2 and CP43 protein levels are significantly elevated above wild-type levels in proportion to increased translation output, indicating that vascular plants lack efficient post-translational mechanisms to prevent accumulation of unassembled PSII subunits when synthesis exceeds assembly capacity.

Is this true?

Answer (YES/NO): NO